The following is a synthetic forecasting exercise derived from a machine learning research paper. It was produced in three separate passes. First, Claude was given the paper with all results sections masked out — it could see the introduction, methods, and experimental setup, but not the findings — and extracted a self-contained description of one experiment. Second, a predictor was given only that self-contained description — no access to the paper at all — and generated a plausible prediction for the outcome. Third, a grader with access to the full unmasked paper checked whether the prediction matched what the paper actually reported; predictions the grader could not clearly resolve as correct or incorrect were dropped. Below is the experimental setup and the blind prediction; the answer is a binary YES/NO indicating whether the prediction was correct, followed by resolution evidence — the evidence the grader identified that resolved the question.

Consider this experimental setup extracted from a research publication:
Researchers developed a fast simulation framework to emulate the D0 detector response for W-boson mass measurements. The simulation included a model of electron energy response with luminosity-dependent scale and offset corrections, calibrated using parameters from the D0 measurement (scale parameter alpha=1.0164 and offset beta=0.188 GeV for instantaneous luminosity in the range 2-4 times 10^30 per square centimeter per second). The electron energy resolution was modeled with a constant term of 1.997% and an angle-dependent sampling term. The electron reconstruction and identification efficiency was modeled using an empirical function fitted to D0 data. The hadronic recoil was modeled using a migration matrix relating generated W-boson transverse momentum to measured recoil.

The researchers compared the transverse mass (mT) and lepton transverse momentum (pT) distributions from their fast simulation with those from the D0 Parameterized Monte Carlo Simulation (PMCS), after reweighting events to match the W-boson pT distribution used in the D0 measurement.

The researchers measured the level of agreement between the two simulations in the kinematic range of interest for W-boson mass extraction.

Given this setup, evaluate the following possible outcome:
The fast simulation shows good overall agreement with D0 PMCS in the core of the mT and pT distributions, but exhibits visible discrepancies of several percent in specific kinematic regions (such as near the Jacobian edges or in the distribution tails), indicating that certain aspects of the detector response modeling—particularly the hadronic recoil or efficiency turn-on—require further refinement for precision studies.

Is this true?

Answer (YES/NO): NO